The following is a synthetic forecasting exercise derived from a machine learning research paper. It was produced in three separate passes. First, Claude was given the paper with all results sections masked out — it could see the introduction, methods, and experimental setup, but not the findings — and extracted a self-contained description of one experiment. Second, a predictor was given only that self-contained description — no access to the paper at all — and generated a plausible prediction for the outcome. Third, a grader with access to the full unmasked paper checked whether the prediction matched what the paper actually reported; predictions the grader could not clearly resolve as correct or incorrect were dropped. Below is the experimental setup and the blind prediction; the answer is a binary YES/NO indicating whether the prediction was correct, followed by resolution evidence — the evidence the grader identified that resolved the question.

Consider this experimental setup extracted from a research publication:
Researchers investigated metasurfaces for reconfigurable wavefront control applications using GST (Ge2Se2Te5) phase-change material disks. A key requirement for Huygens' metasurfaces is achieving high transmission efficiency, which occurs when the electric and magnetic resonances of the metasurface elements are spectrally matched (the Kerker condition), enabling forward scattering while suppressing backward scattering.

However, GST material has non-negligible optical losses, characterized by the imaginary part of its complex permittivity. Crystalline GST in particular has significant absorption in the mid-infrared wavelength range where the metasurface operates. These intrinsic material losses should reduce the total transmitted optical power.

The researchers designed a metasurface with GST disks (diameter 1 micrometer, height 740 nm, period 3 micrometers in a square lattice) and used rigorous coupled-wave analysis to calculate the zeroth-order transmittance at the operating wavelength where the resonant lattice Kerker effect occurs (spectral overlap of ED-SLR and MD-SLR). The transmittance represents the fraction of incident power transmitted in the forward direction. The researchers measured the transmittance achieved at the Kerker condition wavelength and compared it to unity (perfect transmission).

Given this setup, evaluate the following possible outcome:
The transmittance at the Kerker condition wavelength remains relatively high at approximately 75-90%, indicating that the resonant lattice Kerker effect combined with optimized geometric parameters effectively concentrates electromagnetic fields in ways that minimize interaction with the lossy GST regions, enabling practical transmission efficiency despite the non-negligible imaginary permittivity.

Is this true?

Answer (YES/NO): NO